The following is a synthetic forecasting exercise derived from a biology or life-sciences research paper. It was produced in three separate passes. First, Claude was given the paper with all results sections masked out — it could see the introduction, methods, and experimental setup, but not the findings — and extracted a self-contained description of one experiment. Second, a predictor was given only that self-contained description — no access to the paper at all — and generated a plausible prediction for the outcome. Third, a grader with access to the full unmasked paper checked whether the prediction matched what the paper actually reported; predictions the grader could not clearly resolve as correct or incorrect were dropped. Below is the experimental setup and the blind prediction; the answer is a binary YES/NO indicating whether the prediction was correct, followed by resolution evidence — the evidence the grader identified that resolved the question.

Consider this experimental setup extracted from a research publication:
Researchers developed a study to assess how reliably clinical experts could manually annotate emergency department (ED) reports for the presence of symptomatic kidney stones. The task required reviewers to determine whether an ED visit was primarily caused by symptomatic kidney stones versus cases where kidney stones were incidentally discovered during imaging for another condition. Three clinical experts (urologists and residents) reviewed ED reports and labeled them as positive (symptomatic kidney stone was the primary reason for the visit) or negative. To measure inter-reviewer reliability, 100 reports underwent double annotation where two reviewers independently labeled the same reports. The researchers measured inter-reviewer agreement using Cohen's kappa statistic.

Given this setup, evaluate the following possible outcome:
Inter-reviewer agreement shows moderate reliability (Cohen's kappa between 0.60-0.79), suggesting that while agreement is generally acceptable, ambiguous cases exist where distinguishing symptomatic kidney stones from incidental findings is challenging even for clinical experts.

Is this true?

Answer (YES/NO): NO